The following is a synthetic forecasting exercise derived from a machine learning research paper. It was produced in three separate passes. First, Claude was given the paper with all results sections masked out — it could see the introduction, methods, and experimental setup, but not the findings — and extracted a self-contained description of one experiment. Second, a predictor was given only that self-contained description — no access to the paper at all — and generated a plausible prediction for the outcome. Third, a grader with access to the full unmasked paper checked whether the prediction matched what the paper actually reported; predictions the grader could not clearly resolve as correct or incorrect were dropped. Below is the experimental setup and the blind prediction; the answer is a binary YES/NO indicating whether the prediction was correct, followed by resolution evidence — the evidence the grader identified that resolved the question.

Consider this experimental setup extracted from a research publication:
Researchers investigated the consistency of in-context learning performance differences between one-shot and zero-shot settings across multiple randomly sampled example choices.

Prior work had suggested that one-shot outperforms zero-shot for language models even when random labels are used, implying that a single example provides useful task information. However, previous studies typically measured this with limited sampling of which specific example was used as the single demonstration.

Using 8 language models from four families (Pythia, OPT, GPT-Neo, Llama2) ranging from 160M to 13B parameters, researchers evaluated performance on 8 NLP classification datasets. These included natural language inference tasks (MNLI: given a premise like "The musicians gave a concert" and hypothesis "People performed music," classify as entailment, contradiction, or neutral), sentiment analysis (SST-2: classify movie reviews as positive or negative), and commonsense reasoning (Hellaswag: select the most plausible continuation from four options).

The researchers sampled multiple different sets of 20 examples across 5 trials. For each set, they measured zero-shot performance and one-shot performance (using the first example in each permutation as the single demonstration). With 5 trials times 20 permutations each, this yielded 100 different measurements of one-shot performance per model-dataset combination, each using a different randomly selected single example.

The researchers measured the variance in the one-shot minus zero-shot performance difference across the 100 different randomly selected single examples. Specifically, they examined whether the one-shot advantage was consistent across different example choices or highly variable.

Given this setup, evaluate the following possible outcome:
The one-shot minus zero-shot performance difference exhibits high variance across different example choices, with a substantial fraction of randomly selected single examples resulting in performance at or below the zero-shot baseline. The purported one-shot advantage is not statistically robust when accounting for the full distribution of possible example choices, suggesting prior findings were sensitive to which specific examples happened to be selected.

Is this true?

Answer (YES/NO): YES